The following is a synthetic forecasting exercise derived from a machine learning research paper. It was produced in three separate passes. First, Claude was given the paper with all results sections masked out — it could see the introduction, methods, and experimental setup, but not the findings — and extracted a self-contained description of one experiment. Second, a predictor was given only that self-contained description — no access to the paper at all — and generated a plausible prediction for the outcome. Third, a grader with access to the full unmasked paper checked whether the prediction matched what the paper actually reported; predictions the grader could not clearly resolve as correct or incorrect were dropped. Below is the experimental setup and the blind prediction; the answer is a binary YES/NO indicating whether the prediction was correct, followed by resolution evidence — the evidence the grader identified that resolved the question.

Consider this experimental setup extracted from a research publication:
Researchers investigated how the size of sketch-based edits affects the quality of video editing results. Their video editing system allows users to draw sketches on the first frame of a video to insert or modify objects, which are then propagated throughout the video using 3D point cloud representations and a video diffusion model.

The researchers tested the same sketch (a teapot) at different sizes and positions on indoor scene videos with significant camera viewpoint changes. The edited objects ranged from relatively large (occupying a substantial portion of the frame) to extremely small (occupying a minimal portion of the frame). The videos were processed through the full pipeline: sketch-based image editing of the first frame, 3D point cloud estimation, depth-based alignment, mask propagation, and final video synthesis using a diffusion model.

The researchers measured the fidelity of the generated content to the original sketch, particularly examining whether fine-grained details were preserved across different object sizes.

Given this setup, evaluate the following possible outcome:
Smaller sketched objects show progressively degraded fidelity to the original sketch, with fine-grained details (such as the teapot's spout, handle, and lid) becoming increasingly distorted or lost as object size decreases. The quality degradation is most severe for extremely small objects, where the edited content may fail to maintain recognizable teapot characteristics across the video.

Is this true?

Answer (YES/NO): NO